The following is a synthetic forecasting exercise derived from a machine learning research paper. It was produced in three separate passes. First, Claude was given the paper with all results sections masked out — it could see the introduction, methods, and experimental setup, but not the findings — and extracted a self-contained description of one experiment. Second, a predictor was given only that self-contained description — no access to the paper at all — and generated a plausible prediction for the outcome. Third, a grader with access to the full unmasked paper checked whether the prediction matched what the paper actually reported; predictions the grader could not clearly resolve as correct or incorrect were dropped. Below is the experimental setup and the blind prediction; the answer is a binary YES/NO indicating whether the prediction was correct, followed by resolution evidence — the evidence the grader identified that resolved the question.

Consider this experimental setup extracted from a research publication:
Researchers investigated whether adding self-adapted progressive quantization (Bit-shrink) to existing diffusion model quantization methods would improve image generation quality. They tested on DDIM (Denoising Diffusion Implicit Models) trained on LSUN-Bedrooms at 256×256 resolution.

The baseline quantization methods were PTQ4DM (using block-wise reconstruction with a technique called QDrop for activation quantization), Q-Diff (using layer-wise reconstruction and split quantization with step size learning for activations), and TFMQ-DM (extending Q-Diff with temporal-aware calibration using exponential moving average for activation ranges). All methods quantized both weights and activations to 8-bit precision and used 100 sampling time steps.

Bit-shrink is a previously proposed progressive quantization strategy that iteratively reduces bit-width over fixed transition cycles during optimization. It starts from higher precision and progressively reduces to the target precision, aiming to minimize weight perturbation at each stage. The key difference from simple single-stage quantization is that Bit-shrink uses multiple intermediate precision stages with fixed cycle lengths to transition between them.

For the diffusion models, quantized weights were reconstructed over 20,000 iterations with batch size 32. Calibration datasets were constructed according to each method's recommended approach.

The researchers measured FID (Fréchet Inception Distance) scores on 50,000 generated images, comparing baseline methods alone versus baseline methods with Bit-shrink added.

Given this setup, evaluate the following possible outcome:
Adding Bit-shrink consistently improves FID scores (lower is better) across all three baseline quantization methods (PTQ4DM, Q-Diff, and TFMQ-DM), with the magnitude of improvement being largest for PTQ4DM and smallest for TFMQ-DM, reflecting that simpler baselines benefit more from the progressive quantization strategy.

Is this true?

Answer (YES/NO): NO